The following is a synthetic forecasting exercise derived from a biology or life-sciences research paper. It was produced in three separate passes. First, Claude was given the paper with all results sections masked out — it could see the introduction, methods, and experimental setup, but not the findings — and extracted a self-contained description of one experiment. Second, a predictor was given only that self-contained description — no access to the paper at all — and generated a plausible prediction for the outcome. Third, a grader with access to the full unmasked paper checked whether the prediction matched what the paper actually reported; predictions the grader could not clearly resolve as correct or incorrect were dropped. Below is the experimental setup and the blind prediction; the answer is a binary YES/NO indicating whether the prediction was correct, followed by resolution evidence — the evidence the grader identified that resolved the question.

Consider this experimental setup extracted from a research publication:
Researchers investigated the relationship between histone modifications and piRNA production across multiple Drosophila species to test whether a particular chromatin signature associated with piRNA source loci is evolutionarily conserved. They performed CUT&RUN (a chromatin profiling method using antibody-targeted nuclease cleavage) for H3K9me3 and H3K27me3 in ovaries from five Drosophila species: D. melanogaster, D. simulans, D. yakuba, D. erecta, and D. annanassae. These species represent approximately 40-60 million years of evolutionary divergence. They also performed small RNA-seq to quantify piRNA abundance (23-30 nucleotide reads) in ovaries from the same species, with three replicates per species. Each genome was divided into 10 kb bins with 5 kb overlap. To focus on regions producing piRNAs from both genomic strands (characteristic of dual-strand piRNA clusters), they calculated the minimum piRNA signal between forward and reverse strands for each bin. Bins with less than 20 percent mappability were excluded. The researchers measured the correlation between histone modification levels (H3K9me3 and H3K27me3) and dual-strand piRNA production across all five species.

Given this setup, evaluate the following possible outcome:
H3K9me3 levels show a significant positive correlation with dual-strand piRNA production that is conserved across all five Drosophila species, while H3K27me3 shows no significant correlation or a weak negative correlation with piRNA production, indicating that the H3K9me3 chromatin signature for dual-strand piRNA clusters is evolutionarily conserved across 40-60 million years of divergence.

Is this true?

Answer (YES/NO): NO